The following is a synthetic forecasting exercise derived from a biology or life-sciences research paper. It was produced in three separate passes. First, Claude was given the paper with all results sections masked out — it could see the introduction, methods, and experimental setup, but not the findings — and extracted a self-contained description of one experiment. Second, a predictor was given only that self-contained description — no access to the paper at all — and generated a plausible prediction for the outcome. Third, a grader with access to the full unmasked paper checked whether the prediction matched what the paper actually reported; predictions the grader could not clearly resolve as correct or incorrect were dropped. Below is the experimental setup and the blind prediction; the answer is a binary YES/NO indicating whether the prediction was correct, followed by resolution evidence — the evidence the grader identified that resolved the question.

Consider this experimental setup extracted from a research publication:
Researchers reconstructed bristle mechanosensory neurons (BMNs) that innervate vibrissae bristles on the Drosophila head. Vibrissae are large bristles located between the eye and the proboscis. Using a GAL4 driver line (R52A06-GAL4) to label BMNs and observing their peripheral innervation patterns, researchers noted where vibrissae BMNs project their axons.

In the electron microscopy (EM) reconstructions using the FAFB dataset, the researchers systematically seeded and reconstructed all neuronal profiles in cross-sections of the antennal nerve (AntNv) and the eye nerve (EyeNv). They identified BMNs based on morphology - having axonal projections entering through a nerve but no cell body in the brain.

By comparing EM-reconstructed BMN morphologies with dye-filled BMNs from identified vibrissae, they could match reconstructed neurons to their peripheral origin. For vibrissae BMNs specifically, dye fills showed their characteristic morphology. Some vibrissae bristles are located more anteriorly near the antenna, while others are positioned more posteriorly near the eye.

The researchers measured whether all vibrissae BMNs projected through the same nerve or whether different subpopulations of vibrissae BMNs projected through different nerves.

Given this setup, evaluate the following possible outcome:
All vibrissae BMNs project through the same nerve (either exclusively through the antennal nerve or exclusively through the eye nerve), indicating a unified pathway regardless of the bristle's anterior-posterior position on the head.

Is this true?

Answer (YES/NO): NO